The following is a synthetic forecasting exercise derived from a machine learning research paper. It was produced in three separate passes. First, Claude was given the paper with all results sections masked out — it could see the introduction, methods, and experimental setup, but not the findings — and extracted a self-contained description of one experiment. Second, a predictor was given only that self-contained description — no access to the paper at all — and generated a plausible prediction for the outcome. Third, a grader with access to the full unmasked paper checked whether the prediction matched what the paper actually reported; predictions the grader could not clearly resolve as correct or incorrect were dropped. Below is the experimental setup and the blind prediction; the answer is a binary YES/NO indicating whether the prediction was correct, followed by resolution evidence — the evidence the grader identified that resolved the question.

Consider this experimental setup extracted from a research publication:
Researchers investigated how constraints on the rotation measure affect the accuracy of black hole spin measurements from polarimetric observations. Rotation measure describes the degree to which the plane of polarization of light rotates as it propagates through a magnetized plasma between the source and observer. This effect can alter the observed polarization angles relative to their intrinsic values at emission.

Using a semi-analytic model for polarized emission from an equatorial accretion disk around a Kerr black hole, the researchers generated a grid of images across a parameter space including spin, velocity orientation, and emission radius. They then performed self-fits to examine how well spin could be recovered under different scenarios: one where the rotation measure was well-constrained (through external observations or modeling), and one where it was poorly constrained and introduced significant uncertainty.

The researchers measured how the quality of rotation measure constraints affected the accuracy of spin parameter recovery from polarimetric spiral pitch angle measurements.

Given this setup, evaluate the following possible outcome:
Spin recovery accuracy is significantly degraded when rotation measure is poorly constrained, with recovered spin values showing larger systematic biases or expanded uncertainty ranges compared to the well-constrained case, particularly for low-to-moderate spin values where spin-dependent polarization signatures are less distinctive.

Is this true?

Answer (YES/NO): YES